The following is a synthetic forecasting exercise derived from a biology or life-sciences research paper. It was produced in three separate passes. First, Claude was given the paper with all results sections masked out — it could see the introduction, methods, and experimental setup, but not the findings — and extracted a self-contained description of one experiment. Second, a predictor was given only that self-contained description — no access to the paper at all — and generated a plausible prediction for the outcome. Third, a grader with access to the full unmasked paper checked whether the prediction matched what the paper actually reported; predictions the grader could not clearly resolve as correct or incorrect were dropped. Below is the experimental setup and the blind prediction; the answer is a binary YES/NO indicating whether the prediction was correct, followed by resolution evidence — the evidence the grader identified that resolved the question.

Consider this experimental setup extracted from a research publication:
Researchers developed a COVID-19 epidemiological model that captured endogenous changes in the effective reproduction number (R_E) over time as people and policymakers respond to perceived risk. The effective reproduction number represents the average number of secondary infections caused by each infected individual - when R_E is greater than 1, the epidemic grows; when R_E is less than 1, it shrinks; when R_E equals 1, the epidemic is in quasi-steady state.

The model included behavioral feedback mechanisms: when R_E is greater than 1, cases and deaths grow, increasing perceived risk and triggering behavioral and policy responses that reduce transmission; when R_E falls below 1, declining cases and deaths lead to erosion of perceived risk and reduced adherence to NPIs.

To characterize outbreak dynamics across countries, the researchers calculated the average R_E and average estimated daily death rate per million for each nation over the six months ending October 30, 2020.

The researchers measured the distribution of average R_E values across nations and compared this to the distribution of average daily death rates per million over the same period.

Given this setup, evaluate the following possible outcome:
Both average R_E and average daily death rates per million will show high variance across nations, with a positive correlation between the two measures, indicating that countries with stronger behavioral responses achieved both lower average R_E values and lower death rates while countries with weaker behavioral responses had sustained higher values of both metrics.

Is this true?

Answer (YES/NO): NO